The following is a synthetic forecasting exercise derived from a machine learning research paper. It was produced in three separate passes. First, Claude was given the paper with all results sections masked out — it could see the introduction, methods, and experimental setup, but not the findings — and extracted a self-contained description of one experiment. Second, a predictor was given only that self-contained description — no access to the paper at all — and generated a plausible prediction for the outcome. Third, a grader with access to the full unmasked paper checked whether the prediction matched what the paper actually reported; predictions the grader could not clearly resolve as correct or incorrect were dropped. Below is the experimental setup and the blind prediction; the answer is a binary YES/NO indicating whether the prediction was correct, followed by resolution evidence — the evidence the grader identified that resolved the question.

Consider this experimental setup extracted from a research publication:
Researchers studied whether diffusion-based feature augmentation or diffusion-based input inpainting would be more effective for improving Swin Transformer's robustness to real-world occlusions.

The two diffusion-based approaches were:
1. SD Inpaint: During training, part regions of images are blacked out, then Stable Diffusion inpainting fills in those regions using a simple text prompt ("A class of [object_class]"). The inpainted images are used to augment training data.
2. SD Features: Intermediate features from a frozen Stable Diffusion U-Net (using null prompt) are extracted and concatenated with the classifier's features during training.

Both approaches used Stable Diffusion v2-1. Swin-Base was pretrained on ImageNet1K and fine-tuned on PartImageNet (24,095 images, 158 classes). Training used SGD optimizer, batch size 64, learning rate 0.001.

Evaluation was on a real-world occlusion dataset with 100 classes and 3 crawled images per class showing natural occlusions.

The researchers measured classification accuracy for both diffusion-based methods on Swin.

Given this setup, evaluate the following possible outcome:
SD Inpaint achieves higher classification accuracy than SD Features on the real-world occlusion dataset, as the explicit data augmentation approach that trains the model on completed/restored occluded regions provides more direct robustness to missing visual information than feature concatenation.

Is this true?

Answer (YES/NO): YES